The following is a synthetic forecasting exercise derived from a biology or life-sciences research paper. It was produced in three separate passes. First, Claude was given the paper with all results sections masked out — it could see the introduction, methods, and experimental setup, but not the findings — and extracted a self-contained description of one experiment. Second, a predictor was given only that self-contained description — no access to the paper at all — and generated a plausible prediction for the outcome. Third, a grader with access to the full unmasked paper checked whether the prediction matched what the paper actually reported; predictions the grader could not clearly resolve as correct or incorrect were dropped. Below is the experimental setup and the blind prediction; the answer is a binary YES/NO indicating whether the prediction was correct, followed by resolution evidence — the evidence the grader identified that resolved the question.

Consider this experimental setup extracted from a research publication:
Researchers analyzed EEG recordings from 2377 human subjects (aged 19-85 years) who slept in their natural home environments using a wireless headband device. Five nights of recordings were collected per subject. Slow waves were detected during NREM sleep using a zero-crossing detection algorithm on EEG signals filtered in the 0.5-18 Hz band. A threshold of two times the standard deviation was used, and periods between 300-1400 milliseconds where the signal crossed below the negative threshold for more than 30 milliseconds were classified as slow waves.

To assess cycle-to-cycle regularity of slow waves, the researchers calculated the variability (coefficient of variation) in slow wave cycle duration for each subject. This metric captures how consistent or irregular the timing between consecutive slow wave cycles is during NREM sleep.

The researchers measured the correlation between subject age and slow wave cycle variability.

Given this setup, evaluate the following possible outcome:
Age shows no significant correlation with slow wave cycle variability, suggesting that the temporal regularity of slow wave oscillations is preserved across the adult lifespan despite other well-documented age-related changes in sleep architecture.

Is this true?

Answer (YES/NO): NO